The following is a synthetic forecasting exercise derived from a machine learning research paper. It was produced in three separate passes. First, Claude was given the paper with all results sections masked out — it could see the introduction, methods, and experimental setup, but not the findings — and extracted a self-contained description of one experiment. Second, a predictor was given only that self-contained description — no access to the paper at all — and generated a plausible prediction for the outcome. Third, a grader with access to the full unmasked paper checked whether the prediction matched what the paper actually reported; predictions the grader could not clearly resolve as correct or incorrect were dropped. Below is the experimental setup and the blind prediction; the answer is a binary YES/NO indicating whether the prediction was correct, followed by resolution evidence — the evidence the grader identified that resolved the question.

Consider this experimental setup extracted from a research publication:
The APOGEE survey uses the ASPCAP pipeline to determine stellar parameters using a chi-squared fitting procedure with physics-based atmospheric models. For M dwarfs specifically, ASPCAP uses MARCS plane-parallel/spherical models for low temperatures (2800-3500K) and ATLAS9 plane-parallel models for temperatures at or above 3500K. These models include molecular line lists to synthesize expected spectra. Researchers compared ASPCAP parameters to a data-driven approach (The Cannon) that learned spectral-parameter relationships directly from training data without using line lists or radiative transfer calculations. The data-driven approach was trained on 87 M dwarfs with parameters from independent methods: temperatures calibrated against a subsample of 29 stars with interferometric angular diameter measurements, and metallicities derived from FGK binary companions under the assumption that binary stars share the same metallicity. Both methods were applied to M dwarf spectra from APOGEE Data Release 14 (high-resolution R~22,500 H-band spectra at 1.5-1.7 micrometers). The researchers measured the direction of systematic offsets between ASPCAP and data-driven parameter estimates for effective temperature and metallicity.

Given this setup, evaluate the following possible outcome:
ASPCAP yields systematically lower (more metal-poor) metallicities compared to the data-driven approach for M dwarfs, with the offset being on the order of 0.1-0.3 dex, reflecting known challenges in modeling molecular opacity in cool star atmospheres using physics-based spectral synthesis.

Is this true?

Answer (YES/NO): YES